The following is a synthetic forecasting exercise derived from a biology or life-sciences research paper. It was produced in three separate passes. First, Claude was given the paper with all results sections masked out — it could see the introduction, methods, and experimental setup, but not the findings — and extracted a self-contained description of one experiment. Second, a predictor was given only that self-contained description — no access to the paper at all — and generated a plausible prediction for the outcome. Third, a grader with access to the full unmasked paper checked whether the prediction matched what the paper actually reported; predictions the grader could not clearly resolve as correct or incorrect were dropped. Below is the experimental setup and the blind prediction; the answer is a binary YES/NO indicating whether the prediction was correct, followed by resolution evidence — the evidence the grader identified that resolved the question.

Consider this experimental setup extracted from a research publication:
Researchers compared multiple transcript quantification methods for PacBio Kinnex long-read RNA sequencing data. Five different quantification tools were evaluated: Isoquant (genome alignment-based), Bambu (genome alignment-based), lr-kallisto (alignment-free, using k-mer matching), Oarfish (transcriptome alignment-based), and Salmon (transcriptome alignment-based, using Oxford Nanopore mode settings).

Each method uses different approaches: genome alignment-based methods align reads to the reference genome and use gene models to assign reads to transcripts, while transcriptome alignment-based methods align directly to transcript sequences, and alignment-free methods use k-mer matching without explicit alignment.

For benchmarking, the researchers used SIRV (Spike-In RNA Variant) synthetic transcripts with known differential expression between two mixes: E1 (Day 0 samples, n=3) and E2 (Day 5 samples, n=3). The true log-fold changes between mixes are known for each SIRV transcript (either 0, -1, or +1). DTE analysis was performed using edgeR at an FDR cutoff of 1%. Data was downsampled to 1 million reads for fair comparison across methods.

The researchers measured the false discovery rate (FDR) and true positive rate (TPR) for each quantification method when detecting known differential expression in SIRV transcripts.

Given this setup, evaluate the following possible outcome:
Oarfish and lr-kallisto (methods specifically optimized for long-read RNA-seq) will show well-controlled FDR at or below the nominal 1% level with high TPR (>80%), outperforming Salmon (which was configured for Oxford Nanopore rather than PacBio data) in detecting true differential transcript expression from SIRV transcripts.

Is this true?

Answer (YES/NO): NO